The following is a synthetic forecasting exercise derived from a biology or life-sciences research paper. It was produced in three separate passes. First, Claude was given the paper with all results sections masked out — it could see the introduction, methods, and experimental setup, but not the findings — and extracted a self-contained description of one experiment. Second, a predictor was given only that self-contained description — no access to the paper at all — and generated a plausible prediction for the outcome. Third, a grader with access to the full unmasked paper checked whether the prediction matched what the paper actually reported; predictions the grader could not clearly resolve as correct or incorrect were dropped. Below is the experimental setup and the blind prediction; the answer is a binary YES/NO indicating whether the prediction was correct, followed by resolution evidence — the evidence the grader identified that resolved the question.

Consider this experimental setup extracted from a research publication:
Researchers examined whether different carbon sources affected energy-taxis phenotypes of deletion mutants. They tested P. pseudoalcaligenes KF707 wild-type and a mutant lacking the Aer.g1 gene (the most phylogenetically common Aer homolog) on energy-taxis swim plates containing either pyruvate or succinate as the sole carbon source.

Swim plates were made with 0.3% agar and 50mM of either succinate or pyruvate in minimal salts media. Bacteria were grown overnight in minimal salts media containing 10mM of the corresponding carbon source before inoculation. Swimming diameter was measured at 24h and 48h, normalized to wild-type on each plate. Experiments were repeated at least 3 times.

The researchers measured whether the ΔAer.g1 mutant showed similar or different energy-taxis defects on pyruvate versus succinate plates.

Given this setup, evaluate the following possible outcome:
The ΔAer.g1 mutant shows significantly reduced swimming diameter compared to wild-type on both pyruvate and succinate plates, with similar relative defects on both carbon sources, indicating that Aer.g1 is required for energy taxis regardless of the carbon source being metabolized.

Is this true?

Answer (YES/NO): NO